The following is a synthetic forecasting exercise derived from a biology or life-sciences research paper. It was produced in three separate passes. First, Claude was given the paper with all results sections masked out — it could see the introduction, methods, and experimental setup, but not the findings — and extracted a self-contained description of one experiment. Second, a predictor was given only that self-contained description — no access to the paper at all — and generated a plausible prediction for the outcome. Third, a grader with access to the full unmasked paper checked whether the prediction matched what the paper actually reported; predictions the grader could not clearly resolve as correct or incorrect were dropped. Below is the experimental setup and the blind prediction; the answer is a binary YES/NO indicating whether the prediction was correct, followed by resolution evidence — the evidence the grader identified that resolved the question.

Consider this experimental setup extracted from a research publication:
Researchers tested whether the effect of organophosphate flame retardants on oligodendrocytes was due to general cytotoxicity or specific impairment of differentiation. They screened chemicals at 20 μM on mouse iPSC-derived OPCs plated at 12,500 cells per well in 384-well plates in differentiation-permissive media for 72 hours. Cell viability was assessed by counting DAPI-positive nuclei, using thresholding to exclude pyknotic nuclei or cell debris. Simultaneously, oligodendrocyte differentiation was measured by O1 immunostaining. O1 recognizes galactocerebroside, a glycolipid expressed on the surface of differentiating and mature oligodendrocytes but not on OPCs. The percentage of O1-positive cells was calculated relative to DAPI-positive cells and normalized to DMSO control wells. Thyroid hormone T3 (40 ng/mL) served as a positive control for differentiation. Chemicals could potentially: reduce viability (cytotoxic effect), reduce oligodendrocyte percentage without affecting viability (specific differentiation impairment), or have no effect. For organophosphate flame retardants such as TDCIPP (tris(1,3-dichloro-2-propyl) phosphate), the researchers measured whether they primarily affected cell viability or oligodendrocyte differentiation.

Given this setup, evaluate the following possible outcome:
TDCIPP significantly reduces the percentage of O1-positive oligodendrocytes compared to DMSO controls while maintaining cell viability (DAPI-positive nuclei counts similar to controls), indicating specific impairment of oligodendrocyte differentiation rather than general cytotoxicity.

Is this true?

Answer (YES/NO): YES